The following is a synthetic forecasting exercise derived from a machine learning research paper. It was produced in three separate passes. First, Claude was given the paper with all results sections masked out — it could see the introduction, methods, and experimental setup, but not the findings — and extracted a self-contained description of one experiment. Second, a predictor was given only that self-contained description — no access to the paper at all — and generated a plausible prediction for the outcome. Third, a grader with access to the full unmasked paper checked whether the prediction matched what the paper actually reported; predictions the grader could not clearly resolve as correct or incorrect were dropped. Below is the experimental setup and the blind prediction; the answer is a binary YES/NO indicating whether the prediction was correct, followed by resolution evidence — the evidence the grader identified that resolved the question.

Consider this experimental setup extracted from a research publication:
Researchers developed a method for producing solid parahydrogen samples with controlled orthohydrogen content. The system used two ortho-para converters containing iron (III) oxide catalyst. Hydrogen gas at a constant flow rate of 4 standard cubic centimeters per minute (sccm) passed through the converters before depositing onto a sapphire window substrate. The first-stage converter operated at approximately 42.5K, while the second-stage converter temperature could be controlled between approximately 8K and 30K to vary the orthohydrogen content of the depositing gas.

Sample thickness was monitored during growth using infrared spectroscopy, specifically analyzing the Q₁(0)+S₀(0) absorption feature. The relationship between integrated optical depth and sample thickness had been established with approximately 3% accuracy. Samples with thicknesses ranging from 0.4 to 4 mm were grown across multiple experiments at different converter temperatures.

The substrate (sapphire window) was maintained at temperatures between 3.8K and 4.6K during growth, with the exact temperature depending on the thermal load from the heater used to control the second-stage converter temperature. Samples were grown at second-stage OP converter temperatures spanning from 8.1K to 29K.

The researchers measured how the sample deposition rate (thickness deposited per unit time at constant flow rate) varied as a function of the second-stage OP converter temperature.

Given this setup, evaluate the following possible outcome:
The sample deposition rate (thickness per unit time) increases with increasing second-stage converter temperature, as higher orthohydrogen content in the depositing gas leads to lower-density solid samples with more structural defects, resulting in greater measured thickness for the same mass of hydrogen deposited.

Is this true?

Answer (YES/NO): NO